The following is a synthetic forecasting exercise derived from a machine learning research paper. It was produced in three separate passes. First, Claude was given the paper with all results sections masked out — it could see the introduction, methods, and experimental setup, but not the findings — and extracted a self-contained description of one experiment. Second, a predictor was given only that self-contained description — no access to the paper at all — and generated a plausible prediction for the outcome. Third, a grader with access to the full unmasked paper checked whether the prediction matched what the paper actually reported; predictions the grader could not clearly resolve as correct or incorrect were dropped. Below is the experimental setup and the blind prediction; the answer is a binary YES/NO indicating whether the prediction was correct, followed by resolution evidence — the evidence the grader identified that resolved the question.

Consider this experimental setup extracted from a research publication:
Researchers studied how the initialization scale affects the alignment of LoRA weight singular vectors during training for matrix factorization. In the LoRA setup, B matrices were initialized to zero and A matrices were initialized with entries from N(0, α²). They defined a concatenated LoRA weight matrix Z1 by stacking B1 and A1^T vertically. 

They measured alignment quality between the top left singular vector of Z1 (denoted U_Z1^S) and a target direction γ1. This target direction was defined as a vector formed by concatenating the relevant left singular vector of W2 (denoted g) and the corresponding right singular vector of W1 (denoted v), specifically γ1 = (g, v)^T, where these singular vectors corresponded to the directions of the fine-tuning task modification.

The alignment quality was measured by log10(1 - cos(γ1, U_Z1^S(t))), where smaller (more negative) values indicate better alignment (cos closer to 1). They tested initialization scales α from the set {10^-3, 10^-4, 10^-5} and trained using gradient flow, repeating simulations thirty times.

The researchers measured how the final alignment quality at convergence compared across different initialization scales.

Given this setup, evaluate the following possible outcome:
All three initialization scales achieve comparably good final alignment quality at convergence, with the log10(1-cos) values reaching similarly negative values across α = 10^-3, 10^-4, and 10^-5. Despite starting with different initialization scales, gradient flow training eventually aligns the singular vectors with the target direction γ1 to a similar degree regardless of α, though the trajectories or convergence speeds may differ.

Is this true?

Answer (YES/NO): NO